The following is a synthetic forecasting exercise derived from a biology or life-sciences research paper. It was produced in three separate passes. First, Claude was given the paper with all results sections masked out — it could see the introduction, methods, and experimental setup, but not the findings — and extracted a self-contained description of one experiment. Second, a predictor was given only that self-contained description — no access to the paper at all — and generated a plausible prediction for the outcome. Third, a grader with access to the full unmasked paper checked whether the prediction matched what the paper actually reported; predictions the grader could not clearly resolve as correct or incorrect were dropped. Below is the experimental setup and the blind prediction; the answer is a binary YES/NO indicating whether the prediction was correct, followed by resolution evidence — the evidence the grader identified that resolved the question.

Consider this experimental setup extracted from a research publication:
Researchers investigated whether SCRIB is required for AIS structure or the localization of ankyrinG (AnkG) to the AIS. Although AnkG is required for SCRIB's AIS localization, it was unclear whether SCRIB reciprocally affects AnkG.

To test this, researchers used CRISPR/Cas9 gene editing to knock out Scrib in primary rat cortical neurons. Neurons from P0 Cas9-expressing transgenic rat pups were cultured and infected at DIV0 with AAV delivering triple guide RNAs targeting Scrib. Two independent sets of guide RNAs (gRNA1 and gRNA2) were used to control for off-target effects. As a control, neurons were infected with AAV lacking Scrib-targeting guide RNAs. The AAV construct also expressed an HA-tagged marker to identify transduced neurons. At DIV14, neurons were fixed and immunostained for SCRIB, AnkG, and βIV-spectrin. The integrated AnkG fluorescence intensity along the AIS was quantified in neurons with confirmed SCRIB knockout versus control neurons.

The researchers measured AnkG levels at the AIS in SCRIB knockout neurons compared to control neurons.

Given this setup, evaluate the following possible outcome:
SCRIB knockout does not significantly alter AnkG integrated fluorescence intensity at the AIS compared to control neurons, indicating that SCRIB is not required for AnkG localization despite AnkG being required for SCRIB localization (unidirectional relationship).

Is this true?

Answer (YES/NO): YES